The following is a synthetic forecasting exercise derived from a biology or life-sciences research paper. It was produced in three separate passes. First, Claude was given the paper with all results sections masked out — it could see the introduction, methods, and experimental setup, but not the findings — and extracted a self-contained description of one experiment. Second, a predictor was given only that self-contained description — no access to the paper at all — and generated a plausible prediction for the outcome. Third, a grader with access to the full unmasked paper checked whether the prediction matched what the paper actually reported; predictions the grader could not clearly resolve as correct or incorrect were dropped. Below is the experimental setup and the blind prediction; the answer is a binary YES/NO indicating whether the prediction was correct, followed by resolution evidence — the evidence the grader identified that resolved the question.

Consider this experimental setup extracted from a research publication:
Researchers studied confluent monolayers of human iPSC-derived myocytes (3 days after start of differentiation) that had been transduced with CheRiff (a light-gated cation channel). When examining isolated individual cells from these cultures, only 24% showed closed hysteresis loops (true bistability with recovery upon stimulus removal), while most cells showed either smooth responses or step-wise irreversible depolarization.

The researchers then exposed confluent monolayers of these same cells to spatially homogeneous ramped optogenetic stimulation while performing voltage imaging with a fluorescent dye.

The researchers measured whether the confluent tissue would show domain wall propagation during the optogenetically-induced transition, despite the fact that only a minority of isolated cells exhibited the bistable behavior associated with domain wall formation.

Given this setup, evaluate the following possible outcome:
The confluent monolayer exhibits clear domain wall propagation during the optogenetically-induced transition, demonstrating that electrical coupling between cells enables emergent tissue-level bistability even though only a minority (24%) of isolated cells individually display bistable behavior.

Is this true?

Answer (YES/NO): YES